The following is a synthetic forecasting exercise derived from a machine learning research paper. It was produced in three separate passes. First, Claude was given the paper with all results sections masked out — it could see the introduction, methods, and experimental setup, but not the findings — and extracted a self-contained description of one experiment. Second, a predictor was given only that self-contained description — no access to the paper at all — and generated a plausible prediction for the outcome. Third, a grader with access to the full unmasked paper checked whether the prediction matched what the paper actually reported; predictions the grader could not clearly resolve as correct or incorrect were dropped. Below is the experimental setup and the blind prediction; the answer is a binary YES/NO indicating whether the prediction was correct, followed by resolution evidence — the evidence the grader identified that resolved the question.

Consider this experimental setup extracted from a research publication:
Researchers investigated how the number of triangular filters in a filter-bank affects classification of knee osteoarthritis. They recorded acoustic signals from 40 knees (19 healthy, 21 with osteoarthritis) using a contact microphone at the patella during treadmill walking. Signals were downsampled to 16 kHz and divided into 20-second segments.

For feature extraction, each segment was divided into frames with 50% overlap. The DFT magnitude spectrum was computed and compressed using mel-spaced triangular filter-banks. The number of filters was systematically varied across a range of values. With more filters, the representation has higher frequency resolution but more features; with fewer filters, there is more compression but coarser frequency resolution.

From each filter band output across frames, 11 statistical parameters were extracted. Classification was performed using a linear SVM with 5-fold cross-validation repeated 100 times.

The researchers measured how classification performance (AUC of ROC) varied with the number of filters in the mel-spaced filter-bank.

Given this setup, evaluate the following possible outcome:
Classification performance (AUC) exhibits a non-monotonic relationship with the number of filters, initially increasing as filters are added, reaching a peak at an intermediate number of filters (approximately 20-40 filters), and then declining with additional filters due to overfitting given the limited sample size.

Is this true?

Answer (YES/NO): NO